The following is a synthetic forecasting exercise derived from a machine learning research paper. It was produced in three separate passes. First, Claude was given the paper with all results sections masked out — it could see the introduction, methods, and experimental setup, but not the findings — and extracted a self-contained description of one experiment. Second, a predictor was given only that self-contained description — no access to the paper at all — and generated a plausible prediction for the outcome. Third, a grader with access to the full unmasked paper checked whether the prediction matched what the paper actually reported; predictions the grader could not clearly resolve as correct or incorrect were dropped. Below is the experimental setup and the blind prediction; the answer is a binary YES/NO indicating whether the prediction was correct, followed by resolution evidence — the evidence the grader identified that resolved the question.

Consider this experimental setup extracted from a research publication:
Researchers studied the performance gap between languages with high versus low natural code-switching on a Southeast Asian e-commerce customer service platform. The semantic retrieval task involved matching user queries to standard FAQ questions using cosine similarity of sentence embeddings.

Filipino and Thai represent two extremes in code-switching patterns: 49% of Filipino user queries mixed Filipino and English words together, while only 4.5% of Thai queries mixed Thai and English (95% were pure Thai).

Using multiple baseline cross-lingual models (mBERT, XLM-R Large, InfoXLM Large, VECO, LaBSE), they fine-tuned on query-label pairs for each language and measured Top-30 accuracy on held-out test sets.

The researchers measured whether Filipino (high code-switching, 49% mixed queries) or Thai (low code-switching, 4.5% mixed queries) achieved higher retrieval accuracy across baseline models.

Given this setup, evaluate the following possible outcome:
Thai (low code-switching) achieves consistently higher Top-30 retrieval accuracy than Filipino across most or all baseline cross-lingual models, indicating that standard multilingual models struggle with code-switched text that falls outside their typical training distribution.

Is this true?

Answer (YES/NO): YES